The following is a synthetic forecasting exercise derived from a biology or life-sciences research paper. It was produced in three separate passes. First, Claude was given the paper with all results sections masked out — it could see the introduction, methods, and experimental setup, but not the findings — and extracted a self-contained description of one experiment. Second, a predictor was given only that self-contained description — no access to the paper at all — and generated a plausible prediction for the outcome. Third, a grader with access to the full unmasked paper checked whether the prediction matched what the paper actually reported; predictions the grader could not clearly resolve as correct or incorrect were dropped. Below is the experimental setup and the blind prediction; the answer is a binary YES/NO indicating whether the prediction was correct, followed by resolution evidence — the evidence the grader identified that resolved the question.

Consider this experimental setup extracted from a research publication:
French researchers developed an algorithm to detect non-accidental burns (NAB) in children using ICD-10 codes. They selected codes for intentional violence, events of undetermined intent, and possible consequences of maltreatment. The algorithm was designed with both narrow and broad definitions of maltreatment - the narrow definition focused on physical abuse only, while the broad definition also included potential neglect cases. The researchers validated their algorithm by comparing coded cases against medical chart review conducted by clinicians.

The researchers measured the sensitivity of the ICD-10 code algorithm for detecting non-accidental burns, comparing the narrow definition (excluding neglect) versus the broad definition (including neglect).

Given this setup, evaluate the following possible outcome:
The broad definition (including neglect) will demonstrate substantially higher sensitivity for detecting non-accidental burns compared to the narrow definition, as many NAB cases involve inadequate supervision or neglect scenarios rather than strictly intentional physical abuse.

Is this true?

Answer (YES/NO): NO